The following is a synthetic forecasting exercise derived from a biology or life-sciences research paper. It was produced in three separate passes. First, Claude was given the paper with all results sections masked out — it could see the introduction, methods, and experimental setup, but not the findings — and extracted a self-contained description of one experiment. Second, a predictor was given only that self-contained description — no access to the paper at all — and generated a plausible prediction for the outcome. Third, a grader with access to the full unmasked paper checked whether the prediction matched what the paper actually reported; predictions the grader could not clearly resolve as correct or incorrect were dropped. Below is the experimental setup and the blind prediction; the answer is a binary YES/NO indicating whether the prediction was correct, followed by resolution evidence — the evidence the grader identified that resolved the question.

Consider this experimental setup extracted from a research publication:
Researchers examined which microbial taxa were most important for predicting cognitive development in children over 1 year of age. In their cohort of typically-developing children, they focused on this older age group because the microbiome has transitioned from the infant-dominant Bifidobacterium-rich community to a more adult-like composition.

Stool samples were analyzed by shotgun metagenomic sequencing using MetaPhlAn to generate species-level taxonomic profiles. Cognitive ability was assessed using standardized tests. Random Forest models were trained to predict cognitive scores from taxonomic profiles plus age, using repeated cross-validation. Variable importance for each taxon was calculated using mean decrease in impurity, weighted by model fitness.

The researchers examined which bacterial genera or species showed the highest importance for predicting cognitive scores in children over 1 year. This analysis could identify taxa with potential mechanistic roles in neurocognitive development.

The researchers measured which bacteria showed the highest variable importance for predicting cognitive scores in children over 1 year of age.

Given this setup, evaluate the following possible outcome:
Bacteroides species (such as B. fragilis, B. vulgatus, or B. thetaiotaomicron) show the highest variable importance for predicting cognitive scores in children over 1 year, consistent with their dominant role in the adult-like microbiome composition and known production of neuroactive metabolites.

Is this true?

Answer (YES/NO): NO